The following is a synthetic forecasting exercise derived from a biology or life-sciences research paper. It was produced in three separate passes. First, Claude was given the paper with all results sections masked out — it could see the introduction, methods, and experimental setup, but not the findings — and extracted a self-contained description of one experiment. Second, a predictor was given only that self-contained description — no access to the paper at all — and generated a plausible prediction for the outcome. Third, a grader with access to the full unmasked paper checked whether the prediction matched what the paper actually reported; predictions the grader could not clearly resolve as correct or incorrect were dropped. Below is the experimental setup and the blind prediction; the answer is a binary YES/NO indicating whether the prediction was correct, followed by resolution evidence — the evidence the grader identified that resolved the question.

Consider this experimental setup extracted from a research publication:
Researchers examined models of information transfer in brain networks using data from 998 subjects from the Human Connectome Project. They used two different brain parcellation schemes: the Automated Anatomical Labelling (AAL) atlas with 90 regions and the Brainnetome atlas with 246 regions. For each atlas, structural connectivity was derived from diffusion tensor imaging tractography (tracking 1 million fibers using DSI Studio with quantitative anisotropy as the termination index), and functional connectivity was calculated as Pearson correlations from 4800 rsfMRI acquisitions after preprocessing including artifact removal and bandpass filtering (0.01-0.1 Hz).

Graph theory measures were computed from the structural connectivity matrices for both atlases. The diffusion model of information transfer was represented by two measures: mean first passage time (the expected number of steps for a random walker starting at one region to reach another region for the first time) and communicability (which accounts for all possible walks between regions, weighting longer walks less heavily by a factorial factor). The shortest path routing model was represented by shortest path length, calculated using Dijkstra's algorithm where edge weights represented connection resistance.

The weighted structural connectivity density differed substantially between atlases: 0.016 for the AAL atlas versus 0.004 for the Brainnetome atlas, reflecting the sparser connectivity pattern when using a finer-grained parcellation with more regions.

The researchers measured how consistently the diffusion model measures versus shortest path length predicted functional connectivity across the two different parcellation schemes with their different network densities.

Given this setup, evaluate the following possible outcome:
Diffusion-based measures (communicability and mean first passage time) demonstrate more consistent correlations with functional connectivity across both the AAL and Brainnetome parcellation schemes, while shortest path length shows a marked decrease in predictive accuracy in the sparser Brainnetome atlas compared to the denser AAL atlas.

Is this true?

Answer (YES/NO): NO